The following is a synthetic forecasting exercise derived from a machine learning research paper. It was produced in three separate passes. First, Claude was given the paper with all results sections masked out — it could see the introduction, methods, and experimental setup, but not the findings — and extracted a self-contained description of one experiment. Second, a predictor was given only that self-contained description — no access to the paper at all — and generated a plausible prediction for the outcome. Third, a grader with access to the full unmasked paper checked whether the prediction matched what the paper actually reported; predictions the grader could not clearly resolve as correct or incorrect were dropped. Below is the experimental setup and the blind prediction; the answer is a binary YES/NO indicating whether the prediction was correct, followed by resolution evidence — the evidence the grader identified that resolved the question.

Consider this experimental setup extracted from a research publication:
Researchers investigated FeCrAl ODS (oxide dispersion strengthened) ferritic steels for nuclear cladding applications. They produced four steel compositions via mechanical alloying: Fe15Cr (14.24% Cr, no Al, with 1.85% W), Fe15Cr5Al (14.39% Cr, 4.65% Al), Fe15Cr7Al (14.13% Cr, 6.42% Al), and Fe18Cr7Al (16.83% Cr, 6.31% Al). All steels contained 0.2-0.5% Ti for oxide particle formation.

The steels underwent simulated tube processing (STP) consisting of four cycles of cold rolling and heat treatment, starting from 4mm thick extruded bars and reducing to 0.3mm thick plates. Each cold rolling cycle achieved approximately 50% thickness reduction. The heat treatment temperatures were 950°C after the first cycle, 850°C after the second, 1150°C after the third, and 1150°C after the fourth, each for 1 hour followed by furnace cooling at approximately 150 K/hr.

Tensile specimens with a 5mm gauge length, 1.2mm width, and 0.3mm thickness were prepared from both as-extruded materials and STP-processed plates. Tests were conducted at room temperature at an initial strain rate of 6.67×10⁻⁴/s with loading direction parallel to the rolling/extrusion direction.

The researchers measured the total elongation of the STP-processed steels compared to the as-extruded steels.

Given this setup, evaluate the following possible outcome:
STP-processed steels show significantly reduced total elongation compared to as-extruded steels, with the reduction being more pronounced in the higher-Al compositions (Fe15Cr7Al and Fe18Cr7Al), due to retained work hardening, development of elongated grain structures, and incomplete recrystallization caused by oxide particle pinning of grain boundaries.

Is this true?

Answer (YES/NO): NO